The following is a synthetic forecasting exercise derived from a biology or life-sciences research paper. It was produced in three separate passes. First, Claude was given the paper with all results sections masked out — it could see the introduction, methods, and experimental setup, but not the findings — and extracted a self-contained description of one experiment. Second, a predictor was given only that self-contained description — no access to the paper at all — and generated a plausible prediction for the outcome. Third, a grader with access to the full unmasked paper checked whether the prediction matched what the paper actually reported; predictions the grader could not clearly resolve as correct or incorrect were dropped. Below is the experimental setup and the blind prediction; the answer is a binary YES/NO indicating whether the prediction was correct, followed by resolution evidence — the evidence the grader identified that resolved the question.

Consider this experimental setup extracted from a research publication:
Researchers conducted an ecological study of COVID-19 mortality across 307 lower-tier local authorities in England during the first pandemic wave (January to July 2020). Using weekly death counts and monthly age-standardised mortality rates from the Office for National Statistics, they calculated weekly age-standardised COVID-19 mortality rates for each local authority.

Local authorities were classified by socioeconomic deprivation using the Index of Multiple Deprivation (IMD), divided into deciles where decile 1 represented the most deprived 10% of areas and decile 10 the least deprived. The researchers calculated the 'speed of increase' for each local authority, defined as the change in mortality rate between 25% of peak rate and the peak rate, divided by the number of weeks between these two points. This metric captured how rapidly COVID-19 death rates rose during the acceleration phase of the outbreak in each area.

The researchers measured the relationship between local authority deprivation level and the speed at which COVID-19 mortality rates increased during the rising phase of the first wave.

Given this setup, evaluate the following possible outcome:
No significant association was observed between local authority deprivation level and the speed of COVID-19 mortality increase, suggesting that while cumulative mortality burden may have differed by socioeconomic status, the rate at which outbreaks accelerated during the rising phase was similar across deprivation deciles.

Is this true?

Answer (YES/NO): NO